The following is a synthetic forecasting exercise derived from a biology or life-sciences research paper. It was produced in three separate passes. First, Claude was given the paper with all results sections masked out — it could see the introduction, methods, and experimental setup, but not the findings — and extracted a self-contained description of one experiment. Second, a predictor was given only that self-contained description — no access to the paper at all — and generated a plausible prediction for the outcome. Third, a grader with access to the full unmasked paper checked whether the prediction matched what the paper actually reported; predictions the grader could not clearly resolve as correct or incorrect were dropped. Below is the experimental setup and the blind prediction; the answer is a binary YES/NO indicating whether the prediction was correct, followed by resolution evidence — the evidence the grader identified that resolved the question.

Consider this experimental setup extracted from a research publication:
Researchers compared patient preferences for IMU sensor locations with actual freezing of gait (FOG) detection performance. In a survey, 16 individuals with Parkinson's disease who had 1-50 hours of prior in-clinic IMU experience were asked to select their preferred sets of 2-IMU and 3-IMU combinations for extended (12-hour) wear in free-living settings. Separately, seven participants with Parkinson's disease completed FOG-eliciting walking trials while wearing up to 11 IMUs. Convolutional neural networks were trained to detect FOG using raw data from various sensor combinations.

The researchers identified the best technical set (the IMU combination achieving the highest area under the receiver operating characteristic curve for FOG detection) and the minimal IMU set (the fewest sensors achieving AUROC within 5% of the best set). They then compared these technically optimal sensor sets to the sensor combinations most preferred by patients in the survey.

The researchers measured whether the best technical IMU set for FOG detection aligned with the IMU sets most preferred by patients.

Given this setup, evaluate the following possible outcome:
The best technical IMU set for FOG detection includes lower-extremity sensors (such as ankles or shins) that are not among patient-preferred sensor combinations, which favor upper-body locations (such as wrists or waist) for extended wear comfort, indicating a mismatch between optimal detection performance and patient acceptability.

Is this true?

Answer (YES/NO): NO